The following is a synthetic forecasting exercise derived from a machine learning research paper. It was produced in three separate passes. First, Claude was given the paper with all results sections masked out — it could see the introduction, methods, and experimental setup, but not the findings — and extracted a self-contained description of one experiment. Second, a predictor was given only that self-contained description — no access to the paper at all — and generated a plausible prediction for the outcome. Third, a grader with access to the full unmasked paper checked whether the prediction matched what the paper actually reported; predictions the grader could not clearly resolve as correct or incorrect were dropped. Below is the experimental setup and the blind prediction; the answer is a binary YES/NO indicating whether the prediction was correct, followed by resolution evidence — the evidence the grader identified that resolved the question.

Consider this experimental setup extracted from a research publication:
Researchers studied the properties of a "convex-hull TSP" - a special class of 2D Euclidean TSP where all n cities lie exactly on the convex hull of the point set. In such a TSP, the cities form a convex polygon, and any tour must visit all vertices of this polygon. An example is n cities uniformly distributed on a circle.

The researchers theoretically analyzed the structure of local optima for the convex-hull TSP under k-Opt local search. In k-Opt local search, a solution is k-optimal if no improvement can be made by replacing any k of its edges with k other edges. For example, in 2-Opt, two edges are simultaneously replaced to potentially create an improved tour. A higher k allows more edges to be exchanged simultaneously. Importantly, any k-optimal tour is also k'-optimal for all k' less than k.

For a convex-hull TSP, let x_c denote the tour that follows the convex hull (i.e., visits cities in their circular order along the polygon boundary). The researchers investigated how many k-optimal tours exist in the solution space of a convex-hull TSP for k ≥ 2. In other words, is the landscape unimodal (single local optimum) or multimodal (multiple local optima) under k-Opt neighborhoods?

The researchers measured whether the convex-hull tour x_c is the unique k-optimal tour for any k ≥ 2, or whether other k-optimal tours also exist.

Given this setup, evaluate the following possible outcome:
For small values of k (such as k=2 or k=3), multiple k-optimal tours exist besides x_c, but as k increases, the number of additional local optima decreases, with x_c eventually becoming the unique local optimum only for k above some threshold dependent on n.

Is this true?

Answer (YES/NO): NO